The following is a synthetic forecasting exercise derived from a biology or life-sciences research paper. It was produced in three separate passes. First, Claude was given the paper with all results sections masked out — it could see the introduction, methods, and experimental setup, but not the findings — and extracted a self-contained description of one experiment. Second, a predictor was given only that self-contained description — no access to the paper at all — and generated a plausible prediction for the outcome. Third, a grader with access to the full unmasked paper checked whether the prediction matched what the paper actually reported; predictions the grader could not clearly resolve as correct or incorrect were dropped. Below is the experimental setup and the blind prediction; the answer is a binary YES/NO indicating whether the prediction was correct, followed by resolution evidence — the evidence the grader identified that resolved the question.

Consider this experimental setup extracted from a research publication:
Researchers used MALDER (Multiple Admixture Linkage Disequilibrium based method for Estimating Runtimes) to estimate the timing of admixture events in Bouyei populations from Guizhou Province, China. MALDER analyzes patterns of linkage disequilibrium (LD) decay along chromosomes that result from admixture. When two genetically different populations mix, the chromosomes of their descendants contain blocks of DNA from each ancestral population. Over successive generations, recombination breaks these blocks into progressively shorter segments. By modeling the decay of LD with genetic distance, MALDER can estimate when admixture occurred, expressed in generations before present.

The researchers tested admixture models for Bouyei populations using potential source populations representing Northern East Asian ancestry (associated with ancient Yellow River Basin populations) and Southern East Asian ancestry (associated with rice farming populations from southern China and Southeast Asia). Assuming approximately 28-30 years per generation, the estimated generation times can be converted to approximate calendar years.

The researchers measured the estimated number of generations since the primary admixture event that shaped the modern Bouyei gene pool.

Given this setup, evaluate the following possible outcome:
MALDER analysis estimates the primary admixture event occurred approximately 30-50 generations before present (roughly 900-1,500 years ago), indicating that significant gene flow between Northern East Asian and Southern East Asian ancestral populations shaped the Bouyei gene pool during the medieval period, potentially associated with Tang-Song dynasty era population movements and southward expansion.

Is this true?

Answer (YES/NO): NO